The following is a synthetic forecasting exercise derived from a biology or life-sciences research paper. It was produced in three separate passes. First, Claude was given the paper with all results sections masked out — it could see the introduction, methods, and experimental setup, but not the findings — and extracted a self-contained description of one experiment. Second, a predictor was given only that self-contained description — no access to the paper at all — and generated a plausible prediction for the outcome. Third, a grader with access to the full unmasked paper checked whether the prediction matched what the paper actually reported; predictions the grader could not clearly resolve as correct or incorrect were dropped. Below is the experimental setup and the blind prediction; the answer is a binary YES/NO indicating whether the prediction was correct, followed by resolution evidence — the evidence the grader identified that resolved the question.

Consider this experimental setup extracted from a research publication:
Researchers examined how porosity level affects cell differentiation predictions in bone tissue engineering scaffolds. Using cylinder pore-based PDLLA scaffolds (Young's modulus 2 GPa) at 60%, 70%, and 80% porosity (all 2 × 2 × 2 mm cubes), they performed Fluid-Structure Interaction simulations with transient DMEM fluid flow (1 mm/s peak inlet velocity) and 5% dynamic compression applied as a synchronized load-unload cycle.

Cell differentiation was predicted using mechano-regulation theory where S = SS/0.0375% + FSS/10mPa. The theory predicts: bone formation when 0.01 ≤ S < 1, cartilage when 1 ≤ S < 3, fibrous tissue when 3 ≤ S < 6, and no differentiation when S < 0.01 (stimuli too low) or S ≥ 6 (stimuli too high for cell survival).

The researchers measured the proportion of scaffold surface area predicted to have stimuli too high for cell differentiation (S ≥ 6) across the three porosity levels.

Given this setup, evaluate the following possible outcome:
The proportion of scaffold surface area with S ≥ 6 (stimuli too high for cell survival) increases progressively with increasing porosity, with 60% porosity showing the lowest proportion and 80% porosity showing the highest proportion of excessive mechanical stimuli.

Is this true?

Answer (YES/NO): NO